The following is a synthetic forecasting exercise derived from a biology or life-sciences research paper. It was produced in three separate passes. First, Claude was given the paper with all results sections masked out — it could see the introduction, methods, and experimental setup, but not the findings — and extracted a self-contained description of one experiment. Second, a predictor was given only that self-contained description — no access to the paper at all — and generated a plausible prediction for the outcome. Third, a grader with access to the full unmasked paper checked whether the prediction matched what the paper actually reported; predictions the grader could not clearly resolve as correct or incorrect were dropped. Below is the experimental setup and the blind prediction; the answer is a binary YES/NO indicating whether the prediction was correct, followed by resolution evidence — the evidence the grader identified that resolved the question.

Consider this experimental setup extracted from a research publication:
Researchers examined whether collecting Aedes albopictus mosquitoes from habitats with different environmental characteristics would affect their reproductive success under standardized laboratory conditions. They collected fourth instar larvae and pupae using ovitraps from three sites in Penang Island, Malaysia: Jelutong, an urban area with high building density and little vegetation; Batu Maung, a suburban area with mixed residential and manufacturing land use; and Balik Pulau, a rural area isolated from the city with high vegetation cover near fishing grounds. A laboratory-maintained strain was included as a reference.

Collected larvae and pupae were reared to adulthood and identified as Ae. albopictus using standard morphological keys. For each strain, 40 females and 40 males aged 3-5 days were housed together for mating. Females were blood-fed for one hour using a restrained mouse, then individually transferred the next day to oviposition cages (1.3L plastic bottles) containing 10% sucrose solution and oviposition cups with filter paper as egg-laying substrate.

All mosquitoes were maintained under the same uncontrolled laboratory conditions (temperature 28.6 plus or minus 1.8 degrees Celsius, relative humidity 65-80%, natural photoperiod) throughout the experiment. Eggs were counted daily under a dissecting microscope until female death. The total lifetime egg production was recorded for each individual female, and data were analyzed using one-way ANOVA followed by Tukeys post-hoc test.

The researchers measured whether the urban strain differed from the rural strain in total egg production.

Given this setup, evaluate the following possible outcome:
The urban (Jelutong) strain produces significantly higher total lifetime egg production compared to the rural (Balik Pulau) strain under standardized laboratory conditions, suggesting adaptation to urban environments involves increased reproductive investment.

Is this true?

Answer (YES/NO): YES